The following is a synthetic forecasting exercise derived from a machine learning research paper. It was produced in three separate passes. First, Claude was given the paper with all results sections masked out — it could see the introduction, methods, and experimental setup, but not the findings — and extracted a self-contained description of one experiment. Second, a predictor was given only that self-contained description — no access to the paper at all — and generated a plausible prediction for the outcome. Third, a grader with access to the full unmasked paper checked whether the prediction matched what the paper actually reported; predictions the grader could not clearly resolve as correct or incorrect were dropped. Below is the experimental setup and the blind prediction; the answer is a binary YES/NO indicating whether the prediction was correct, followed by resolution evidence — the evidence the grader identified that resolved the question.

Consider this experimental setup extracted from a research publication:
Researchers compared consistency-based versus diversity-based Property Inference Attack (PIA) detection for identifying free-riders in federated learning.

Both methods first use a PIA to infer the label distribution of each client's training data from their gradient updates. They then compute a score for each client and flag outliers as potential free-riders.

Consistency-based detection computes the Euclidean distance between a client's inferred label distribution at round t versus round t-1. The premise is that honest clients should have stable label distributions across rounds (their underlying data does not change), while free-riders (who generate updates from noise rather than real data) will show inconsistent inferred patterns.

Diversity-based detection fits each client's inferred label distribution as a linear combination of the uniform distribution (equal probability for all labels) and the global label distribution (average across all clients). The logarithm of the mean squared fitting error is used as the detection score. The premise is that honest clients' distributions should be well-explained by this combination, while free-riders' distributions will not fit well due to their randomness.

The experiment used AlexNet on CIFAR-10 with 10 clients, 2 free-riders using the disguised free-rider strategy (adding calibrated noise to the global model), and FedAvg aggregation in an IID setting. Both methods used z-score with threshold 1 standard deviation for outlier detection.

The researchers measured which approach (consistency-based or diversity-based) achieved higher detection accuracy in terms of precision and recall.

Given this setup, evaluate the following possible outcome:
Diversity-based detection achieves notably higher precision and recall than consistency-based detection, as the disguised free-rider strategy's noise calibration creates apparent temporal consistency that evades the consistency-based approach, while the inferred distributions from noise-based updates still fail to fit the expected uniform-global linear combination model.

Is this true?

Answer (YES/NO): NO